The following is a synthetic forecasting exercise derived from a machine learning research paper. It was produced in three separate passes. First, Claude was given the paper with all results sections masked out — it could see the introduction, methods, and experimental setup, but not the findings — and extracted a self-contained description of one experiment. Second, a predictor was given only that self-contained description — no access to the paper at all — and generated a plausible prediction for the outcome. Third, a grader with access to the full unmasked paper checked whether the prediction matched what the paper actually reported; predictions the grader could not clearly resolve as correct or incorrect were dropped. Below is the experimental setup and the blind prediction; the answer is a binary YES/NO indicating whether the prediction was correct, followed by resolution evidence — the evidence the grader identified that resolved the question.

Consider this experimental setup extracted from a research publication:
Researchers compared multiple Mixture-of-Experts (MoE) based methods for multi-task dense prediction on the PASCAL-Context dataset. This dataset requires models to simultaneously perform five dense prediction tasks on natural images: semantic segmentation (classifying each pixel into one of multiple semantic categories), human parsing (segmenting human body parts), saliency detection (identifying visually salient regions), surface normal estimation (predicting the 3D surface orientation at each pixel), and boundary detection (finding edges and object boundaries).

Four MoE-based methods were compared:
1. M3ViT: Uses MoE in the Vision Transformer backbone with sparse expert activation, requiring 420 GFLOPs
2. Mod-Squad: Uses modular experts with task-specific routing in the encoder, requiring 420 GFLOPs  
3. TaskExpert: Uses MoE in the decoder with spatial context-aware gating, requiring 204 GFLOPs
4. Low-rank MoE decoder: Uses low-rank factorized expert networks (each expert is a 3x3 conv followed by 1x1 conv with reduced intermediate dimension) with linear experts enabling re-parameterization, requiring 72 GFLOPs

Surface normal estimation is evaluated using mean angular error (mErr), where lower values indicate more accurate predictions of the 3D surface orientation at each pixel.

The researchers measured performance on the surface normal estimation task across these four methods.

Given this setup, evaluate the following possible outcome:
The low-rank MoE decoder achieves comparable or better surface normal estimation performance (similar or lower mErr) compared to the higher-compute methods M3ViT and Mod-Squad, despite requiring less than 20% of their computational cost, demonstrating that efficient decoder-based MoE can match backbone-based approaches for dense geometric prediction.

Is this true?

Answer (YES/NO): NO